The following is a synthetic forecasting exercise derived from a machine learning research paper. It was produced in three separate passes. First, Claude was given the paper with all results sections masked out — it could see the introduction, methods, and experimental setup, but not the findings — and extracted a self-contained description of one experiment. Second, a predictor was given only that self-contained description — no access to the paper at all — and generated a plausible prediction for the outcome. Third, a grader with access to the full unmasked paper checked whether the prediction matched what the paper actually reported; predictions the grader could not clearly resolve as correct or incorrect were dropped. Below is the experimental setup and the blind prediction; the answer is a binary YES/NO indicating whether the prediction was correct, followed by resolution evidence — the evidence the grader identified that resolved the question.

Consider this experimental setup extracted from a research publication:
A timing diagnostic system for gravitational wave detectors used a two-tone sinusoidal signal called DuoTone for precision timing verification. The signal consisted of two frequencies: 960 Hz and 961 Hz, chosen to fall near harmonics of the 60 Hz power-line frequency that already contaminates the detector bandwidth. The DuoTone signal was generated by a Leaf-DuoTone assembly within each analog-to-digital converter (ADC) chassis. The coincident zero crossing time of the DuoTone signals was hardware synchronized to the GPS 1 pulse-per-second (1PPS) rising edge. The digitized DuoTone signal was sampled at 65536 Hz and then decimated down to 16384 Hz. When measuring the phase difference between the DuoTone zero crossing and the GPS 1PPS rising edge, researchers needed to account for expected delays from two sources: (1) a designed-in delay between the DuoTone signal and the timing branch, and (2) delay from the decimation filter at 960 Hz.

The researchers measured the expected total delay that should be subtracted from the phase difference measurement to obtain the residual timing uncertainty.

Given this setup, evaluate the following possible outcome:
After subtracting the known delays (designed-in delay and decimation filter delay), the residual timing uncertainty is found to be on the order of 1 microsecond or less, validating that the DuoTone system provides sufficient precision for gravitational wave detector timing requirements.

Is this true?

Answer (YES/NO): YES